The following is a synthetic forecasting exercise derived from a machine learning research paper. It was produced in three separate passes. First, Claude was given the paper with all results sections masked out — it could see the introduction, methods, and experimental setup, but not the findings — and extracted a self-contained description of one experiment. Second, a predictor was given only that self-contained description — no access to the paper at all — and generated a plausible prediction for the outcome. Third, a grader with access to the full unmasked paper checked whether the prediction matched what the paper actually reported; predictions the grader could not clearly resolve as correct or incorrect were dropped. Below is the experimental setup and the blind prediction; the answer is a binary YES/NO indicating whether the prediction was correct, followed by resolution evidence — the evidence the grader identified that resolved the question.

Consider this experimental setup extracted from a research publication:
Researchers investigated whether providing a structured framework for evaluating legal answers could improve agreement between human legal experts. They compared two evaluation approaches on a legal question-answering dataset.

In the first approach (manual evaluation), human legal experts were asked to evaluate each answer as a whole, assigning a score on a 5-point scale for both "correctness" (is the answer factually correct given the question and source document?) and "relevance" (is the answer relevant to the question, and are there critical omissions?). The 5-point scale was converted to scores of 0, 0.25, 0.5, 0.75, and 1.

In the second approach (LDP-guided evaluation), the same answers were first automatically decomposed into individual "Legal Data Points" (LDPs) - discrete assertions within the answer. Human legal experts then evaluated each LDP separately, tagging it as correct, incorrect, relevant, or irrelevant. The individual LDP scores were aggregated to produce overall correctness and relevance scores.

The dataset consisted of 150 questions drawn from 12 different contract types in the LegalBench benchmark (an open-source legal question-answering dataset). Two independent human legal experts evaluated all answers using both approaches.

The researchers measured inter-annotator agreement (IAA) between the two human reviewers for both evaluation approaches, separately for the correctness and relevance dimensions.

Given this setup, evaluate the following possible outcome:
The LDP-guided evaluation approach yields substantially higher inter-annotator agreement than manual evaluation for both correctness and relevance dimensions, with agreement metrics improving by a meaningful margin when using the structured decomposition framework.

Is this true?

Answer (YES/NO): NO